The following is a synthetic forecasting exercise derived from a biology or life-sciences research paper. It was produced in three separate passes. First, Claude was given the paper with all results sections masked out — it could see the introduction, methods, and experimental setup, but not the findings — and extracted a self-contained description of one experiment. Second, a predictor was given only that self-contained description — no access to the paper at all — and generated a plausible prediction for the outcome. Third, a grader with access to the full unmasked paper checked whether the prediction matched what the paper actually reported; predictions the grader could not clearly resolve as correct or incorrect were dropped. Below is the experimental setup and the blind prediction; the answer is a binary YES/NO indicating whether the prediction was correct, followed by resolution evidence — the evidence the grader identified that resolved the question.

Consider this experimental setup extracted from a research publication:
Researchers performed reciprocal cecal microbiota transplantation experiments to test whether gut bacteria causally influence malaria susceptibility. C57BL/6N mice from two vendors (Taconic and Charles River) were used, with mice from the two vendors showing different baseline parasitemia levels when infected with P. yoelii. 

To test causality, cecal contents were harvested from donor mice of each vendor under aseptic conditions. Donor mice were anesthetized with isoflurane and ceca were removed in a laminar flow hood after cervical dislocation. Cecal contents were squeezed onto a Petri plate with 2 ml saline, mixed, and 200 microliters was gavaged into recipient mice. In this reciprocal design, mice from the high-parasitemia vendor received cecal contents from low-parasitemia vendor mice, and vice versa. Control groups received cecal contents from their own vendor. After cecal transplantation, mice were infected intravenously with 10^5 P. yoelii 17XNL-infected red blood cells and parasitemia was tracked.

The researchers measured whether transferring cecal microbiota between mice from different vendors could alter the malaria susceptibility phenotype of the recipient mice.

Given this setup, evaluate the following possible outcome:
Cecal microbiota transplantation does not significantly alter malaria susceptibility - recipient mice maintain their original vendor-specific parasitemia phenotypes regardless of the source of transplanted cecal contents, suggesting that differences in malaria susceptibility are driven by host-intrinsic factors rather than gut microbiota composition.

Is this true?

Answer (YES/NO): NO